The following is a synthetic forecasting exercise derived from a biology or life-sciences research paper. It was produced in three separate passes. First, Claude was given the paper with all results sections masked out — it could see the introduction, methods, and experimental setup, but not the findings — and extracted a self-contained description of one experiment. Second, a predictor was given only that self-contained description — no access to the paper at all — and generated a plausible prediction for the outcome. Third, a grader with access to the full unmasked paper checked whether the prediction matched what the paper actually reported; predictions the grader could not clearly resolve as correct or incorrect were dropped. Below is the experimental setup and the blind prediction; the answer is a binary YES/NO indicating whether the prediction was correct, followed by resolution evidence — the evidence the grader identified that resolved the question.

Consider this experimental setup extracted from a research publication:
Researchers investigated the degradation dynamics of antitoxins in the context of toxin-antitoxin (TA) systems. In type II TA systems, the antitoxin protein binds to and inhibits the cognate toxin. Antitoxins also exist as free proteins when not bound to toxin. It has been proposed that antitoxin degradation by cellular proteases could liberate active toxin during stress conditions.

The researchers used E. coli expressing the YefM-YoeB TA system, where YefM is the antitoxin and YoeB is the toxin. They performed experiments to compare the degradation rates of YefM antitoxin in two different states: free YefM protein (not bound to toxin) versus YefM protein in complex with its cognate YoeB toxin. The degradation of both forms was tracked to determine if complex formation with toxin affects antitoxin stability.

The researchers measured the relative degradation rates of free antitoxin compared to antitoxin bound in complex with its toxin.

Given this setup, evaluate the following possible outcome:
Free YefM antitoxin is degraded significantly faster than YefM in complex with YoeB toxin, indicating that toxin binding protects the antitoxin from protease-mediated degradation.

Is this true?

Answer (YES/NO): YES